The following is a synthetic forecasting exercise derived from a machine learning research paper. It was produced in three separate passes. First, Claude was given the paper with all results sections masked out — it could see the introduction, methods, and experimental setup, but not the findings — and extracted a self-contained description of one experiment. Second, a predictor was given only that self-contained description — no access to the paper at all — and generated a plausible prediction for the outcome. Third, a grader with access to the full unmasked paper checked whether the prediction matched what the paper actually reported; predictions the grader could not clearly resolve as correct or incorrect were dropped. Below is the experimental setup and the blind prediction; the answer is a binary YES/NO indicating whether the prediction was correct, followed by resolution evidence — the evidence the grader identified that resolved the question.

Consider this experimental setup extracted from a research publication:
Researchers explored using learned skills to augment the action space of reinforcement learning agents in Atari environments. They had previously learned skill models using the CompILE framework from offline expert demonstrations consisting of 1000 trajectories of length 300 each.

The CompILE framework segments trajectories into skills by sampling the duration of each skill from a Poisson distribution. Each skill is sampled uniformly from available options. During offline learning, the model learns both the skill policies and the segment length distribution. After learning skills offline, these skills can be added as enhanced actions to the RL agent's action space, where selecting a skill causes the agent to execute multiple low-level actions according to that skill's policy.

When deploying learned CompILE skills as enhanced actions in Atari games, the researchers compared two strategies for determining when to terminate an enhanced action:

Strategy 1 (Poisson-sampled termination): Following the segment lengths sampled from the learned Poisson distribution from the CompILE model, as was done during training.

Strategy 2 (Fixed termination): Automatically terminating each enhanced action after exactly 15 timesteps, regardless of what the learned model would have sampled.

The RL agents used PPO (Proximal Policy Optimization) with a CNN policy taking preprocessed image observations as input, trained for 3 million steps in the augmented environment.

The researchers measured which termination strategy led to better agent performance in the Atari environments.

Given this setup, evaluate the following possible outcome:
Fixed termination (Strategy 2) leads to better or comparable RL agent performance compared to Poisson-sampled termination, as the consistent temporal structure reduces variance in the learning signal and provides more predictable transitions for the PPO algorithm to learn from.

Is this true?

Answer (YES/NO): YES